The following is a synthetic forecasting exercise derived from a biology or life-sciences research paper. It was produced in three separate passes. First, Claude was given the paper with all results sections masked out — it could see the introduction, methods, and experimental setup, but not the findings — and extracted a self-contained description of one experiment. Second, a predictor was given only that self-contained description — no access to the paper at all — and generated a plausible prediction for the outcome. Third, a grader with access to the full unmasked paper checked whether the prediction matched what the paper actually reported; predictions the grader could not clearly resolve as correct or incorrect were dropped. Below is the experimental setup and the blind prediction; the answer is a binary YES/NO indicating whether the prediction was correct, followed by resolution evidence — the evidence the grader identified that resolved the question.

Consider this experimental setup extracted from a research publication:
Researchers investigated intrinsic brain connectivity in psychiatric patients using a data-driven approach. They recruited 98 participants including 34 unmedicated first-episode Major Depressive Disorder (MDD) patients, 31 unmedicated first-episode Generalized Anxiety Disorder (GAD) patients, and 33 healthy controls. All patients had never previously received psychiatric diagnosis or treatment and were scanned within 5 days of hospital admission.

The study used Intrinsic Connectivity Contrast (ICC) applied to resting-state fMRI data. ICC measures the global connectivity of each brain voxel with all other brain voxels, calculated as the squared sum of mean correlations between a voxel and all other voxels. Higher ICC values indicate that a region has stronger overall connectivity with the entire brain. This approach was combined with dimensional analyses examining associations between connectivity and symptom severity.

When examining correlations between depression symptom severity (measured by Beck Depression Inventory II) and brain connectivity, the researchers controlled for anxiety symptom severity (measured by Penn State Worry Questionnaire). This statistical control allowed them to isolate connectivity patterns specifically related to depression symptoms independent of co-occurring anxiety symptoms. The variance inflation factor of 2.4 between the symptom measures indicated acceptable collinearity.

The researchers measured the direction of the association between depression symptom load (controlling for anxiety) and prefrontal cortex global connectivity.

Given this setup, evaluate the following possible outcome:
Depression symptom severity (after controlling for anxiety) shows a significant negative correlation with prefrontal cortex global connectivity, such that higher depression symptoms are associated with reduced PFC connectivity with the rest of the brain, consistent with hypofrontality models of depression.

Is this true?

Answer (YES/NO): YES